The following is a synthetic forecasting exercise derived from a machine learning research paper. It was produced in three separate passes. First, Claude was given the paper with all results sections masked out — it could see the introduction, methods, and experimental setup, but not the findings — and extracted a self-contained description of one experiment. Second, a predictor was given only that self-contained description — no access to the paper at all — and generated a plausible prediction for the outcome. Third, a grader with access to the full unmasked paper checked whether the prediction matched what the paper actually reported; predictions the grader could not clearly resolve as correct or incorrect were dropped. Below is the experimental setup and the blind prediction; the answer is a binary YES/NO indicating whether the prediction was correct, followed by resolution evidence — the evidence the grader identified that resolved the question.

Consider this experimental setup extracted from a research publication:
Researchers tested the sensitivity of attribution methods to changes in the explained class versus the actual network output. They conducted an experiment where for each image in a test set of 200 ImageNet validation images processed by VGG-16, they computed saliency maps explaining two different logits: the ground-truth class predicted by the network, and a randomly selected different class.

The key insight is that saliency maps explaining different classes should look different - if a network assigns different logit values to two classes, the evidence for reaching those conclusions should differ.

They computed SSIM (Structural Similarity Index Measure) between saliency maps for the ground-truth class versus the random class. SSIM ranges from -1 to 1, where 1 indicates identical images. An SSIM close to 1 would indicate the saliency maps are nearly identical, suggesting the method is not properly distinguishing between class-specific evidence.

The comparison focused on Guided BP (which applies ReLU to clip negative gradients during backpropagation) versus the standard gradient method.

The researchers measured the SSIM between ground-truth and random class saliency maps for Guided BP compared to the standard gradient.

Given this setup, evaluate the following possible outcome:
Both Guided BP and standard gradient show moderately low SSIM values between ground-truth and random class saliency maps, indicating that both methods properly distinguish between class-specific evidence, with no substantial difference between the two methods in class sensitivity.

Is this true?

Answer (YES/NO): NO